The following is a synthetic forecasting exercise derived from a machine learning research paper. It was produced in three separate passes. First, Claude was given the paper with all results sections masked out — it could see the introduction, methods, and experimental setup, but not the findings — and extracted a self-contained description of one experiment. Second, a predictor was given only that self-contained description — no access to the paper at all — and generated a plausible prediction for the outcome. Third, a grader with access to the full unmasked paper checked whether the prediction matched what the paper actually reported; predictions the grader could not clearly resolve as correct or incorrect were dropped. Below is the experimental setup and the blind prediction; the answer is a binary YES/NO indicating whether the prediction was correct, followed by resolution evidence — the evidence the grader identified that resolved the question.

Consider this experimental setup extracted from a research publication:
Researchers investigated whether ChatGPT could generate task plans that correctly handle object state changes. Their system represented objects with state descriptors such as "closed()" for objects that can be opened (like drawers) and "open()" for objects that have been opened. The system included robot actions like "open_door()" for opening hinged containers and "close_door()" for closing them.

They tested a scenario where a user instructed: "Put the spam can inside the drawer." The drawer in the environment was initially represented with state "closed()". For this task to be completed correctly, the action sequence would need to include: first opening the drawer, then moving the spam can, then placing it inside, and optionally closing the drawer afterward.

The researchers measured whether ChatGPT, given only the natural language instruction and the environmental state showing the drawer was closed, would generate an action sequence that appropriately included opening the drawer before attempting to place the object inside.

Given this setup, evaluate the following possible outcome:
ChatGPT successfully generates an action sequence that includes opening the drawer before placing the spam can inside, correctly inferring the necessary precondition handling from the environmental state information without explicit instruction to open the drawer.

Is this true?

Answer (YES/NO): NO